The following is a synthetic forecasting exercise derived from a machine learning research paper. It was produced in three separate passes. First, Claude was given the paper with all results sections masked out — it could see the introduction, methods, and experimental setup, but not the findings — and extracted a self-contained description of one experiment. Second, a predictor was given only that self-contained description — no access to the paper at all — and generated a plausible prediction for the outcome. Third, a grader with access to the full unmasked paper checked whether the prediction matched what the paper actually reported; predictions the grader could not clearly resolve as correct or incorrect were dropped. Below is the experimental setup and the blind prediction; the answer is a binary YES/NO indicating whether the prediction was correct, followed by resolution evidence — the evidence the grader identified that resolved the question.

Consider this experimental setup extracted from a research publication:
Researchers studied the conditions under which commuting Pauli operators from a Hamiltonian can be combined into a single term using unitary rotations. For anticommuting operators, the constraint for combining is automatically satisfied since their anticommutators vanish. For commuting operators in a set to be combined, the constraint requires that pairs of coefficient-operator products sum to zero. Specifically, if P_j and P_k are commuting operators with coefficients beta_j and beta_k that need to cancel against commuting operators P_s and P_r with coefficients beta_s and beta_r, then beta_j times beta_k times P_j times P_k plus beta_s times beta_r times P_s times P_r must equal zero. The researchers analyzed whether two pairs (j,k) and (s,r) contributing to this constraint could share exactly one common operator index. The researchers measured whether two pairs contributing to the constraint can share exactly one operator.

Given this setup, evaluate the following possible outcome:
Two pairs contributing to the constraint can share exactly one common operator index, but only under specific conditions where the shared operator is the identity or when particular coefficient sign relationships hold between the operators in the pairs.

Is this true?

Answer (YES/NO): NO